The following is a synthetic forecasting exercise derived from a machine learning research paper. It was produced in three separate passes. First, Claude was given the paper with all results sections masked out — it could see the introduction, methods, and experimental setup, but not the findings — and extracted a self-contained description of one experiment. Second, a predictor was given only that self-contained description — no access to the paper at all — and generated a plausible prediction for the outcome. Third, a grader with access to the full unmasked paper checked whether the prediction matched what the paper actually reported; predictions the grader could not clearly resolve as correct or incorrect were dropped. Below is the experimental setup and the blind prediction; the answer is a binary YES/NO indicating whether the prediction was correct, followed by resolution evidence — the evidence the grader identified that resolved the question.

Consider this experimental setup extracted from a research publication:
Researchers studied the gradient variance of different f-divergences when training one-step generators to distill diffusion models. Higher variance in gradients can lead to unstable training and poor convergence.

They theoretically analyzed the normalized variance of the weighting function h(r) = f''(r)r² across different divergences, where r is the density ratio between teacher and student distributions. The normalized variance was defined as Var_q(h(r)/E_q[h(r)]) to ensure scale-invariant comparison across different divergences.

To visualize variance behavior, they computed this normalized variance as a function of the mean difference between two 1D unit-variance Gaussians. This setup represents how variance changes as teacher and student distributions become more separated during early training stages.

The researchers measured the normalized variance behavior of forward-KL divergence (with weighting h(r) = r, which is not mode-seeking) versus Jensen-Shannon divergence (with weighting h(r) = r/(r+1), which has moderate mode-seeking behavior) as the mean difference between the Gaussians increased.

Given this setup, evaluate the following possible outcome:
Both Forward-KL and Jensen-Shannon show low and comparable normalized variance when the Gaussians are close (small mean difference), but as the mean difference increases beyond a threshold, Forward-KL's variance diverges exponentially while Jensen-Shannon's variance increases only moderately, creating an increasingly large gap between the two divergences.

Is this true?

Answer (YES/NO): NO